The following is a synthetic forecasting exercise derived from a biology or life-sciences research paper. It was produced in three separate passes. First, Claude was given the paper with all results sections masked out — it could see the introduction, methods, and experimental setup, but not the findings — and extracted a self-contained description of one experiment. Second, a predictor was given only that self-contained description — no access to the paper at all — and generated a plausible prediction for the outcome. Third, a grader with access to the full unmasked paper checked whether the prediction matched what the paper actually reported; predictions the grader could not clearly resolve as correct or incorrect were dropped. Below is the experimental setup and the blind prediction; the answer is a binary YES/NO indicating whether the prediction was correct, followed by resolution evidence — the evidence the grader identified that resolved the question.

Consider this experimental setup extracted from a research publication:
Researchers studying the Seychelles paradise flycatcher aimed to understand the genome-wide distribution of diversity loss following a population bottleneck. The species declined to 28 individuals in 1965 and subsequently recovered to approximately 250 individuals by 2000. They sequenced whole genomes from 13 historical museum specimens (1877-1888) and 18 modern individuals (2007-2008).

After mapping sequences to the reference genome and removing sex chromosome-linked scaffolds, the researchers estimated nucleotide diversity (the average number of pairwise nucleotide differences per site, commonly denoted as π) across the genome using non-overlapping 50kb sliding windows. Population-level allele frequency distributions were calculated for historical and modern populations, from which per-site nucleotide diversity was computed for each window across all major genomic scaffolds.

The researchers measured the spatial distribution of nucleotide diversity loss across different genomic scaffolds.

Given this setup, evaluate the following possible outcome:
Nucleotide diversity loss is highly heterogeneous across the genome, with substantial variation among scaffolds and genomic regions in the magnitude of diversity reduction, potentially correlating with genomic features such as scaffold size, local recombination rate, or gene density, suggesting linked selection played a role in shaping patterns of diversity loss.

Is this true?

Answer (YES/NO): NO